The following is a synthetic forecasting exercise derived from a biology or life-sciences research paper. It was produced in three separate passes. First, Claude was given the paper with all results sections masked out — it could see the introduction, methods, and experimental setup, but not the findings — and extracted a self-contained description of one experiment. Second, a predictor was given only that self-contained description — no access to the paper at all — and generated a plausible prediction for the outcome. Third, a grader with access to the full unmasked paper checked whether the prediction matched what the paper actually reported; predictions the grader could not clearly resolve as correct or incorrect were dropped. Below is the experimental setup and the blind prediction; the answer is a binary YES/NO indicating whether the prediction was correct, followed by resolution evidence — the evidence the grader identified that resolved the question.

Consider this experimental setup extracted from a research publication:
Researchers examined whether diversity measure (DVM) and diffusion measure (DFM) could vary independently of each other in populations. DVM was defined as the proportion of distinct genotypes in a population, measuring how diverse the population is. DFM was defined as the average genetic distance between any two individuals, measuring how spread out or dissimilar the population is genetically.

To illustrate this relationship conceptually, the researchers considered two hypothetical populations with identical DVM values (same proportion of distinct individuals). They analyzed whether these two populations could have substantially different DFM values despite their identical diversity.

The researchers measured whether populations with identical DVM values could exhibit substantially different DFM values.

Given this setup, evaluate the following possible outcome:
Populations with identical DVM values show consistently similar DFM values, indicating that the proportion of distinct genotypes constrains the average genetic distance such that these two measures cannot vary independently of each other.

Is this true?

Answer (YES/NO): NO